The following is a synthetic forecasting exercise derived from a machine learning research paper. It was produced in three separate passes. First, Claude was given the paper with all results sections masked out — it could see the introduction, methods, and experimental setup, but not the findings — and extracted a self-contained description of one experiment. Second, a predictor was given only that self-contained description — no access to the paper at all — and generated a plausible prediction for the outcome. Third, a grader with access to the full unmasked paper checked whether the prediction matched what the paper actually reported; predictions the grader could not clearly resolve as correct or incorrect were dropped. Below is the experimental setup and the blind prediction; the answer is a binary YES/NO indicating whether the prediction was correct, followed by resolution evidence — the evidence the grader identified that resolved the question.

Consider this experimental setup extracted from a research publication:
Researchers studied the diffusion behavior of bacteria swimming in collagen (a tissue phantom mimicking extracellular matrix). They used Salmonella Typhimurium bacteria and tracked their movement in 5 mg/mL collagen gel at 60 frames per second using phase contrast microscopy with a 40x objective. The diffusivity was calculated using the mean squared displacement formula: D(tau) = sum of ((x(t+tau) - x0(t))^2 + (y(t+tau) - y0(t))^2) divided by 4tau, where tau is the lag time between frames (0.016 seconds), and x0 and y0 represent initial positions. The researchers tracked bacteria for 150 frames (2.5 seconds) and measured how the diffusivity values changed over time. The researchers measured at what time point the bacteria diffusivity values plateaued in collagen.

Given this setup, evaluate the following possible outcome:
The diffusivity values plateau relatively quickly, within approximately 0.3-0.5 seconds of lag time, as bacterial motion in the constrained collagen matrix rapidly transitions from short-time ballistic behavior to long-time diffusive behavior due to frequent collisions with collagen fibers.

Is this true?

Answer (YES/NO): NO